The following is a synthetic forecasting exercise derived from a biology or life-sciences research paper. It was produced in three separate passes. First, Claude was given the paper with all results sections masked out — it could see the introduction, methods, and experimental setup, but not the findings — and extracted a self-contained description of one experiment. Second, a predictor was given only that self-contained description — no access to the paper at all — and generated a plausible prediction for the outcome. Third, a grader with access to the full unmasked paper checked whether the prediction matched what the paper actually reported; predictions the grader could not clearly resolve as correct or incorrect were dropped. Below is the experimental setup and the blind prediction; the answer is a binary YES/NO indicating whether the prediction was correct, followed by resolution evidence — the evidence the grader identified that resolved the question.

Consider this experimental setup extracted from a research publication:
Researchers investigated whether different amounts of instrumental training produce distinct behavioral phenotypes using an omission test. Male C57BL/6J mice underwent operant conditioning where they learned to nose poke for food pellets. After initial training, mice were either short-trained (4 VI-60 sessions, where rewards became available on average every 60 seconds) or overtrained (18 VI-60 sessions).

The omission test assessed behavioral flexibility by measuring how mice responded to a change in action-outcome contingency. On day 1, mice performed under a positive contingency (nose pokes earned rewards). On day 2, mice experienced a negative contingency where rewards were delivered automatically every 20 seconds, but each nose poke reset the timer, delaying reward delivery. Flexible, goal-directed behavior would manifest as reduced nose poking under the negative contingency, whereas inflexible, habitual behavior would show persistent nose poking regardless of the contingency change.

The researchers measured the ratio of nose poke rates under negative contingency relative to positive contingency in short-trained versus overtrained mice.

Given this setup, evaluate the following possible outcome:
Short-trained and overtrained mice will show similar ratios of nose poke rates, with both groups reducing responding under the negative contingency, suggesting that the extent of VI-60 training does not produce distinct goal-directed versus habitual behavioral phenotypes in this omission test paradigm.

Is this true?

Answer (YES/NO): NO